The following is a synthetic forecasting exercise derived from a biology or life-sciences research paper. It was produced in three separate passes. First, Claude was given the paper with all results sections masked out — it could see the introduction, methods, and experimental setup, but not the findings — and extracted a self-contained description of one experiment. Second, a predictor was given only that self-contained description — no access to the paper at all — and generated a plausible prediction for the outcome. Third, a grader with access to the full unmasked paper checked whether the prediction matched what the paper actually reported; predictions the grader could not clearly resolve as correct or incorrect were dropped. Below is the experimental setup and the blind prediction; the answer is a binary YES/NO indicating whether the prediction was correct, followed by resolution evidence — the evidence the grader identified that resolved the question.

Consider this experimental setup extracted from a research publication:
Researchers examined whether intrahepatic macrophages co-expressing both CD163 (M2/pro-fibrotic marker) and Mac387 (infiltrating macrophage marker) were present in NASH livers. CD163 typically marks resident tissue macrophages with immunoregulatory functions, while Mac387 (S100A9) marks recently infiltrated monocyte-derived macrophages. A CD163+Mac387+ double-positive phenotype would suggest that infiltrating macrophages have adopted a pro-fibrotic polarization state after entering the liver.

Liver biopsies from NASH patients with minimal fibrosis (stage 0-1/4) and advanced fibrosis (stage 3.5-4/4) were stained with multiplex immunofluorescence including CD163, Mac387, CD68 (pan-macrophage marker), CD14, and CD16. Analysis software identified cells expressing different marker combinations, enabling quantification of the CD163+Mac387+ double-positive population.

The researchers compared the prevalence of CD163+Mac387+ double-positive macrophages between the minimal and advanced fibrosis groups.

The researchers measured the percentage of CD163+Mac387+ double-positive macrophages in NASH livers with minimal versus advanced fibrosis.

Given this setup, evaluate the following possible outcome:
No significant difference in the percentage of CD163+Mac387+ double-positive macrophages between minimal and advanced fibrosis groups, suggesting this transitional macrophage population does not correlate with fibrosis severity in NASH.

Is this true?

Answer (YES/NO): YES